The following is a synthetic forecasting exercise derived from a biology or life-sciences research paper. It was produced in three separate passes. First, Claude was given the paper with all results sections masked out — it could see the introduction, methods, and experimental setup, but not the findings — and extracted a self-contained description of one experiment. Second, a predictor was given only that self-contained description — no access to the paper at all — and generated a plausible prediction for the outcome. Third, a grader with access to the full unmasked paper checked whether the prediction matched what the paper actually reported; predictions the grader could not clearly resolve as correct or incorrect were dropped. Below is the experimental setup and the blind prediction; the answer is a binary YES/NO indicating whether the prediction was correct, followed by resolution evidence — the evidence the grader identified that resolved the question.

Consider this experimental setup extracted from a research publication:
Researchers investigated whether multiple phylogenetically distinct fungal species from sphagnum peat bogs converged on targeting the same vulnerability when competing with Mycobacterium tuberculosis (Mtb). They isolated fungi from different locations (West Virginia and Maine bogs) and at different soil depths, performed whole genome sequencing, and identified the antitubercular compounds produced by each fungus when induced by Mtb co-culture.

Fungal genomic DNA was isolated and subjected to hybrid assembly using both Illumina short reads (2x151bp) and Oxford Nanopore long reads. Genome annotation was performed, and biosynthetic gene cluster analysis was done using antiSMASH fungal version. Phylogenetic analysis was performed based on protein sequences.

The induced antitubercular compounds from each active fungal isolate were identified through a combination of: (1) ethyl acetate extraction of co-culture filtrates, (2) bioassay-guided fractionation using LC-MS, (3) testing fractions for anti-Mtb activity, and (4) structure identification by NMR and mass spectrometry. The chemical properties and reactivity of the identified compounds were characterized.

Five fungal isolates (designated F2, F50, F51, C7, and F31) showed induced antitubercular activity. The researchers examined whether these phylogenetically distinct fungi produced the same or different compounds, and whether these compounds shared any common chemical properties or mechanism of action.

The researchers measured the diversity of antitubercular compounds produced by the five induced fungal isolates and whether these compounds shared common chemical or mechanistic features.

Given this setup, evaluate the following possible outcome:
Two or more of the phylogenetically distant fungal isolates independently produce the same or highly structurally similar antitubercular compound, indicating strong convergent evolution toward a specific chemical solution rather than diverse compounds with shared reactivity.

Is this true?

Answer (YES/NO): NO